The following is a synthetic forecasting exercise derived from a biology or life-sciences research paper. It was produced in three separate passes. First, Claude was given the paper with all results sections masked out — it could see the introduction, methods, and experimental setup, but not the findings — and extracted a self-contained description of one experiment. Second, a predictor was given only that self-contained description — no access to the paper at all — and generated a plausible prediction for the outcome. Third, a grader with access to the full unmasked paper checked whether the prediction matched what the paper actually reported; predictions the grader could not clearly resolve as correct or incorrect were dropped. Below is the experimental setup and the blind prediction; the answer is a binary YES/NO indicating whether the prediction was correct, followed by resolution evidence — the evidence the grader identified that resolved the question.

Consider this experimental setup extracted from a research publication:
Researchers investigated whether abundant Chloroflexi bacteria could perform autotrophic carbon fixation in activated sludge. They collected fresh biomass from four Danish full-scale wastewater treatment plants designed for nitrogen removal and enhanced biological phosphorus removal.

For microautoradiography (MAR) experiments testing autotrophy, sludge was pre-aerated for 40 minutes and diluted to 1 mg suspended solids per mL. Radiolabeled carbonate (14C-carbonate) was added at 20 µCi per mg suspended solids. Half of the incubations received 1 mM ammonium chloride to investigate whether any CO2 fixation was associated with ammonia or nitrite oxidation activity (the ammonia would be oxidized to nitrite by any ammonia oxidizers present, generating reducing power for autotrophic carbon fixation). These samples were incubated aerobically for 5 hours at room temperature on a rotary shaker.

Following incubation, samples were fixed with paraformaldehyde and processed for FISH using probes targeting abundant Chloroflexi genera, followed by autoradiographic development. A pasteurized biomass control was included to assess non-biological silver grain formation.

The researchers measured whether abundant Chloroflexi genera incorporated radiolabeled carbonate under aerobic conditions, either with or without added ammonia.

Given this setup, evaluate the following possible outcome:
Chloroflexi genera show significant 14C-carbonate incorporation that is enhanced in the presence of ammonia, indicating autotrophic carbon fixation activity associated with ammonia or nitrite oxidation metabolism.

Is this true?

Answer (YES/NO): NO